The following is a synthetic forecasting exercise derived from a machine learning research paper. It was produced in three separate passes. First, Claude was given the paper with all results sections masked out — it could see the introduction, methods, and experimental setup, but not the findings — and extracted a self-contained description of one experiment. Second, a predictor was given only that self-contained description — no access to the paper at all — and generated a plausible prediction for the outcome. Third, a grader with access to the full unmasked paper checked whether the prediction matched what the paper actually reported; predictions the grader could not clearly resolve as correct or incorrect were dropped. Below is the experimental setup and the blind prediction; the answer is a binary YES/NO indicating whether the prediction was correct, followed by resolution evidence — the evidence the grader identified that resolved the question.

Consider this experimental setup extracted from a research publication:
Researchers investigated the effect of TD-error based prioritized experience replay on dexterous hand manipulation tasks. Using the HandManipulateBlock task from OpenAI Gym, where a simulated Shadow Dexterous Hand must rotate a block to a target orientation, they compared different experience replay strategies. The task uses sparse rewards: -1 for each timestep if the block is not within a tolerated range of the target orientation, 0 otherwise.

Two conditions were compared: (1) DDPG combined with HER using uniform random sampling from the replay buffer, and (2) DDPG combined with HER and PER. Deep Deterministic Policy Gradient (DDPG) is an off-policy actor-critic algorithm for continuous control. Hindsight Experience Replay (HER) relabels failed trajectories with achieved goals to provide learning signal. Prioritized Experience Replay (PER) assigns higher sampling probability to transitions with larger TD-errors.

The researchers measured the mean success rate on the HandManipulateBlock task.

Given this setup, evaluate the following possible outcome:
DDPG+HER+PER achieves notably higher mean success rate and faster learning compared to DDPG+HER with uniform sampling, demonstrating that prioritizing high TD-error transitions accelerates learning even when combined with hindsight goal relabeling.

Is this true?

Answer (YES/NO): NO